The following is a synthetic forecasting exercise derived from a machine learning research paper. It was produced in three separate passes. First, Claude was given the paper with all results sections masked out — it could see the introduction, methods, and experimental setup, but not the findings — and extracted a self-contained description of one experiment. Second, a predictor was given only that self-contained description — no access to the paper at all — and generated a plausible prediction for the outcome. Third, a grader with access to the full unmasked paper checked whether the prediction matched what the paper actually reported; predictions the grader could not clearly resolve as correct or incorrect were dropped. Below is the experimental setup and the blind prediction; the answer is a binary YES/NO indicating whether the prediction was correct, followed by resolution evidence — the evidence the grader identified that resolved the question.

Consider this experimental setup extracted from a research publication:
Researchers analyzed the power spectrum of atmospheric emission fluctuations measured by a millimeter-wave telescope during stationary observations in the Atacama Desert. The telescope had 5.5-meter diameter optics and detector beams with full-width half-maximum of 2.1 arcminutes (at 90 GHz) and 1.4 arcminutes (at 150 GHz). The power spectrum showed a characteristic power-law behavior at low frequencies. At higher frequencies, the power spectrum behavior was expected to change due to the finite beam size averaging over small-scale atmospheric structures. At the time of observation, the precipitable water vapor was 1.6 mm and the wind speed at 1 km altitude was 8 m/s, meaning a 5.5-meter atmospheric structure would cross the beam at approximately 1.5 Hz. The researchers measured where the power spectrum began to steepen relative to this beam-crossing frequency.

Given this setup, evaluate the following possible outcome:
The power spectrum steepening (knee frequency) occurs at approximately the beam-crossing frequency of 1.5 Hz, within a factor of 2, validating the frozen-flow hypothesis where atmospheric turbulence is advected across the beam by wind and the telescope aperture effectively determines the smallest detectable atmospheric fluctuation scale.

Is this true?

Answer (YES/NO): YES